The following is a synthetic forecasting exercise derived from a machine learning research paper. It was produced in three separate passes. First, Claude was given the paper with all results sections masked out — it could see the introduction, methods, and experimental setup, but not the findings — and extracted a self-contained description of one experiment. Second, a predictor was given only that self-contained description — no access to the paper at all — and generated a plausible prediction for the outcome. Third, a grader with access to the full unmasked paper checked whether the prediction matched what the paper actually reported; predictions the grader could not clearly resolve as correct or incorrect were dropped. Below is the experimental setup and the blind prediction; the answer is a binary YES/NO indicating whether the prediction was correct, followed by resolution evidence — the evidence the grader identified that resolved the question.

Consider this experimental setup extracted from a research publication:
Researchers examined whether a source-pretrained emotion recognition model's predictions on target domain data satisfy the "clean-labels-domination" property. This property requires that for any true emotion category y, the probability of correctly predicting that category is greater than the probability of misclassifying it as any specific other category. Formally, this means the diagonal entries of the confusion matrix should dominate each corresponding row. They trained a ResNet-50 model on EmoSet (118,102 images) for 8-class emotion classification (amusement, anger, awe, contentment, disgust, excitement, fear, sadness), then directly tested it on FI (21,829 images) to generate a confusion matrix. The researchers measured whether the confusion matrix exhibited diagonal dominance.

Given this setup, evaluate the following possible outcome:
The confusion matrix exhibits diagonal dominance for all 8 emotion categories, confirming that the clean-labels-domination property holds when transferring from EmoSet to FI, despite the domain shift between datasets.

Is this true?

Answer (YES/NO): YES